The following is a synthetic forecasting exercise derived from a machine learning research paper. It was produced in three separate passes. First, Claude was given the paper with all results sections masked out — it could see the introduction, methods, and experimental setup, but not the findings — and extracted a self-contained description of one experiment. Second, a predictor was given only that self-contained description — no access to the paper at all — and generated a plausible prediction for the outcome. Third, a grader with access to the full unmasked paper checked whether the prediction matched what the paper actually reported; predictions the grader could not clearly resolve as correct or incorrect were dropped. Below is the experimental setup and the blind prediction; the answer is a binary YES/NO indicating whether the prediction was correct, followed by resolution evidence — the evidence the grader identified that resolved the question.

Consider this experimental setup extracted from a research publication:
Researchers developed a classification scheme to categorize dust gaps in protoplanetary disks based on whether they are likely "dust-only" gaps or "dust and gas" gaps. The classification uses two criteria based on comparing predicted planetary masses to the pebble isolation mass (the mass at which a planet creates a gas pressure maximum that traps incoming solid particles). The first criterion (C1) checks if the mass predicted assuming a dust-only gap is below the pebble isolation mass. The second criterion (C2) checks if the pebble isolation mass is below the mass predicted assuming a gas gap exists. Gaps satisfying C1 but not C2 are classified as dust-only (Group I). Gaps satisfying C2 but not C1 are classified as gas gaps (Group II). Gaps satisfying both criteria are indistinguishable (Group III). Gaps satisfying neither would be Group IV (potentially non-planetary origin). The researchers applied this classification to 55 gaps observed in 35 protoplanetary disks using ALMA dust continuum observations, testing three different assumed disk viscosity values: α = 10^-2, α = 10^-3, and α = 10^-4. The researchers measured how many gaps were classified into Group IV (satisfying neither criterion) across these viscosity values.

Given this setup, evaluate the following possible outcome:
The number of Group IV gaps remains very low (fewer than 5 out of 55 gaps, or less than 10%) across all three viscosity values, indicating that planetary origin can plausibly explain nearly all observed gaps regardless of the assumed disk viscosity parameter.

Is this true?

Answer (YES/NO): YES